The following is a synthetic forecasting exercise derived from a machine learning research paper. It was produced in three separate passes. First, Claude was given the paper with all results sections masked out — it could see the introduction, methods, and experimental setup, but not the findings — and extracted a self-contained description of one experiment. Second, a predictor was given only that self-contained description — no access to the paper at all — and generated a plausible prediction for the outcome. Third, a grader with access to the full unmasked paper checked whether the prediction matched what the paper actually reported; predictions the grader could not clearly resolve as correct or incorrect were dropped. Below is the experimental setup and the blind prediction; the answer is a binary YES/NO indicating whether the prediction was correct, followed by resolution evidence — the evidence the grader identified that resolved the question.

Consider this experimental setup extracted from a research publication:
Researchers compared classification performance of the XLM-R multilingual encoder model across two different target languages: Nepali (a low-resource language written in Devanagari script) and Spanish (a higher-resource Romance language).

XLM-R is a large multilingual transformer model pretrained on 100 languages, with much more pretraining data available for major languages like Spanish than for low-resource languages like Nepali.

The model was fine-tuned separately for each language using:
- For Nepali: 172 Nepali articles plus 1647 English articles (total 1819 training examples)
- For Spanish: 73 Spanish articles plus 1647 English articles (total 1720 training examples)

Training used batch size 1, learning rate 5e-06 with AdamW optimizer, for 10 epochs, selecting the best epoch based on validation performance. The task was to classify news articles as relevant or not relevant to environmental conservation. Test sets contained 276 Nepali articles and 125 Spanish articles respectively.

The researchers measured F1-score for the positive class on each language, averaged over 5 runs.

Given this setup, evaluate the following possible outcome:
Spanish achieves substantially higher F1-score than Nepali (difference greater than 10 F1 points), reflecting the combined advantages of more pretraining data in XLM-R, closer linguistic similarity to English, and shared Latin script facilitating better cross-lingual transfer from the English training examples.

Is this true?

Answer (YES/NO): NO